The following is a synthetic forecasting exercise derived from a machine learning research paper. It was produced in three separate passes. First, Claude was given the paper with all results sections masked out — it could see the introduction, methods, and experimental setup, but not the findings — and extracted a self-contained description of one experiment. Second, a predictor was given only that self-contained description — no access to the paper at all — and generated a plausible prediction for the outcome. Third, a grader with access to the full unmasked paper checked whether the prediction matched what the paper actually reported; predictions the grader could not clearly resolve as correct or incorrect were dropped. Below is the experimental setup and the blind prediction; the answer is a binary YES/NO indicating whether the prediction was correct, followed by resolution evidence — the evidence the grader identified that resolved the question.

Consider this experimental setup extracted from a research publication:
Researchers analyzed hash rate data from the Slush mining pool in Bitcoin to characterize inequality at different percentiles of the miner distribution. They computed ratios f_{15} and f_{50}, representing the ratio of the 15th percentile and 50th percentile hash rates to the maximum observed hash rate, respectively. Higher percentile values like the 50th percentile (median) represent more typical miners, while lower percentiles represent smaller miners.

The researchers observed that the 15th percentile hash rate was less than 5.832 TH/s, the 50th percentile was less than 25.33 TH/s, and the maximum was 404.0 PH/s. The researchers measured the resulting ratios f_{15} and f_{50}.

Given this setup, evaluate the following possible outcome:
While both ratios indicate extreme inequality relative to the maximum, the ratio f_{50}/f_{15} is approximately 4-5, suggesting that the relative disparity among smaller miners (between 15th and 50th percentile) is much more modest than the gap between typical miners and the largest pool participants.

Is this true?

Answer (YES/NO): YES